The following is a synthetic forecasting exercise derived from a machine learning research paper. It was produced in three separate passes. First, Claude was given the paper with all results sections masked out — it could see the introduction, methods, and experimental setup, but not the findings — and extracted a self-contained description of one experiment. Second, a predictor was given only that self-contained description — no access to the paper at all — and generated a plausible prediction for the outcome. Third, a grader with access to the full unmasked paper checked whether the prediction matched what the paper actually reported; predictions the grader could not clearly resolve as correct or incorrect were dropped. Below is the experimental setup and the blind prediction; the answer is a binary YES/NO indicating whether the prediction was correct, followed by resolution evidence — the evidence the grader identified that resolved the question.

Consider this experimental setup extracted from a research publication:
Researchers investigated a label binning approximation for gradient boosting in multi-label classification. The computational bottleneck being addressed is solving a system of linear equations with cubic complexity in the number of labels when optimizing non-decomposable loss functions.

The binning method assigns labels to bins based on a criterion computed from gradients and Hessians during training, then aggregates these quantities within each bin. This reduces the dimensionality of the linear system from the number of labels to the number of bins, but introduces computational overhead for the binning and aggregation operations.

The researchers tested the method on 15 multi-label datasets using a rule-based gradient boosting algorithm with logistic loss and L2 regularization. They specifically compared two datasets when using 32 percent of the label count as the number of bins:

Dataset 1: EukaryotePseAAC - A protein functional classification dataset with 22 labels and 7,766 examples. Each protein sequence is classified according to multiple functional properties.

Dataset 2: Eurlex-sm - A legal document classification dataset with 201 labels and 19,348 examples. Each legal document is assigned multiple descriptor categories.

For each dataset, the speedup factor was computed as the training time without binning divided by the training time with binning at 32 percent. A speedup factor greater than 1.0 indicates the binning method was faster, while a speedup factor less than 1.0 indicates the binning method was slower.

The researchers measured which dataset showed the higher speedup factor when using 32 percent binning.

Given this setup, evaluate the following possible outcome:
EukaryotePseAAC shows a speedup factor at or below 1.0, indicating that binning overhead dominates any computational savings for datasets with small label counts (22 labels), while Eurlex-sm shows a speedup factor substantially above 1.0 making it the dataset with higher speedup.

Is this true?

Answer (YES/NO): NO